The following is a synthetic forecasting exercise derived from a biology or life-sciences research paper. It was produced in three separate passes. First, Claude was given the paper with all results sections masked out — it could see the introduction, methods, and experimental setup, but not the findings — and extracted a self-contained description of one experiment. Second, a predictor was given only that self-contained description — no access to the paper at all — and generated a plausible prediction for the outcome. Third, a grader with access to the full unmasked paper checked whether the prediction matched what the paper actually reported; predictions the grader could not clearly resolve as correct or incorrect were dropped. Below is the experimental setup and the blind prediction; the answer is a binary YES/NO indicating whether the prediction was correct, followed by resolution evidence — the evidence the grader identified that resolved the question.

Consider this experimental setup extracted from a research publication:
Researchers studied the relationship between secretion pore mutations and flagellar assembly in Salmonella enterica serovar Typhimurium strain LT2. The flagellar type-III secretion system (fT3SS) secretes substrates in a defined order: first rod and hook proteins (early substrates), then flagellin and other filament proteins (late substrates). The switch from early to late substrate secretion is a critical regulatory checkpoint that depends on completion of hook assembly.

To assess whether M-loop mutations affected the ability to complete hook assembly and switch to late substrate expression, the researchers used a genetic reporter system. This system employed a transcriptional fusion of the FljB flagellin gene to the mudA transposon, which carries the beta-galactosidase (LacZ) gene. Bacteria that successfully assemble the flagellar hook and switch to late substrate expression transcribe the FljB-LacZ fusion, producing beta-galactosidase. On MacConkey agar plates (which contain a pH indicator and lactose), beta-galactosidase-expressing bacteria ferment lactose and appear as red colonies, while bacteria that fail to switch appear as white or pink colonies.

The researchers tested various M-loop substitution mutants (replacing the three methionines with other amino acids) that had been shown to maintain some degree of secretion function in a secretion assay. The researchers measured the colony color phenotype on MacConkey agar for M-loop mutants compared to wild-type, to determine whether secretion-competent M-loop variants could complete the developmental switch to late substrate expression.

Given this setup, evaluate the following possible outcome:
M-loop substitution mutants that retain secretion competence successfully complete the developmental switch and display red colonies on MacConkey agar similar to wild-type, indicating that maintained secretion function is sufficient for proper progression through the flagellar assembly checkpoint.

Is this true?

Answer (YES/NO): YES